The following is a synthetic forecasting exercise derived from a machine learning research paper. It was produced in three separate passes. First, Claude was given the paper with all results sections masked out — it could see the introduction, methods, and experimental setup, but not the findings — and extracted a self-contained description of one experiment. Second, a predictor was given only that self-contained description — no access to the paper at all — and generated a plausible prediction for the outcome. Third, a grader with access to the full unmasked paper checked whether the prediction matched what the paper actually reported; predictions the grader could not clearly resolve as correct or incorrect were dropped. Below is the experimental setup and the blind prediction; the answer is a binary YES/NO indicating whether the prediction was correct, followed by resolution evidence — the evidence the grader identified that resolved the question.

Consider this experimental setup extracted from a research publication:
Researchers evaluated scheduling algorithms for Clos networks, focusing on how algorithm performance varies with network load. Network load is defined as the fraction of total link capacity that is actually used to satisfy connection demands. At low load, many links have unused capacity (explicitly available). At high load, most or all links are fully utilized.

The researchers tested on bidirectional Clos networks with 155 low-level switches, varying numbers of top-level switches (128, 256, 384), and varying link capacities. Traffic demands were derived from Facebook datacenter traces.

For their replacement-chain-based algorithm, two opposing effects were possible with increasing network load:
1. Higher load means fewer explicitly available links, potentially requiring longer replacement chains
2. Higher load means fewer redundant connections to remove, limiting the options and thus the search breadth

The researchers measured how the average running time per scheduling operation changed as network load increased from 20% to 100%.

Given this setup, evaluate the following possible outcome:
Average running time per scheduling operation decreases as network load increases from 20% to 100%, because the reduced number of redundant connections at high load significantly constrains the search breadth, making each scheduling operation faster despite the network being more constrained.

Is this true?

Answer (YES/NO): NO